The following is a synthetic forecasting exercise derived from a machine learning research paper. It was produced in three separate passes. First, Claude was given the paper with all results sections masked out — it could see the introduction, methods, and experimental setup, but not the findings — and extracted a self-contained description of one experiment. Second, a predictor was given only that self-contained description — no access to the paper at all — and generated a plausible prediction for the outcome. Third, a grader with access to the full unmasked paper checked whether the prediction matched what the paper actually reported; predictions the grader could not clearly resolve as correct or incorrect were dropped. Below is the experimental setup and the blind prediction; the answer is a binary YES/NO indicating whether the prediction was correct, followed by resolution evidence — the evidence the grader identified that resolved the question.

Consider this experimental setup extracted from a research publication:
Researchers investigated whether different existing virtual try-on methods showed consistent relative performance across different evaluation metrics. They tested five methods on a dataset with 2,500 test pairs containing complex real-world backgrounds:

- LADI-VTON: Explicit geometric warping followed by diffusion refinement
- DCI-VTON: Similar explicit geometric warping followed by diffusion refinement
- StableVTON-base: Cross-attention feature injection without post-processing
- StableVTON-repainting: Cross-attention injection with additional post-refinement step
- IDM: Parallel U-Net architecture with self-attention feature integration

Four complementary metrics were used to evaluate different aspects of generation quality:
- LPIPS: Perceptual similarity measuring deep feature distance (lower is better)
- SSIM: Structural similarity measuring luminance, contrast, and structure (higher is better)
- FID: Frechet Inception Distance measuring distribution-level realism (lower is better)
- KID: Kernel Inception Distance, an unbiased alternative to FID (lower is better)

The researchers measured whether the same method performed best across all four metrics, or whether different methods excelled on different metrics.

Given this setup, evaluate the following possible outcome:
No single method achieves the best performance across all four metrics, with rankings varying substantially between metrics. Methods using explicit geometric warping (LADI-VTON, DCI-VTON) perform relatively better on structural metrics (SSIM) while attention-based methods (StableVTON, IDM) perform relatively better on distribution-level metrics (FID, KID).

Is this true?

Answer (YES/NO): NO